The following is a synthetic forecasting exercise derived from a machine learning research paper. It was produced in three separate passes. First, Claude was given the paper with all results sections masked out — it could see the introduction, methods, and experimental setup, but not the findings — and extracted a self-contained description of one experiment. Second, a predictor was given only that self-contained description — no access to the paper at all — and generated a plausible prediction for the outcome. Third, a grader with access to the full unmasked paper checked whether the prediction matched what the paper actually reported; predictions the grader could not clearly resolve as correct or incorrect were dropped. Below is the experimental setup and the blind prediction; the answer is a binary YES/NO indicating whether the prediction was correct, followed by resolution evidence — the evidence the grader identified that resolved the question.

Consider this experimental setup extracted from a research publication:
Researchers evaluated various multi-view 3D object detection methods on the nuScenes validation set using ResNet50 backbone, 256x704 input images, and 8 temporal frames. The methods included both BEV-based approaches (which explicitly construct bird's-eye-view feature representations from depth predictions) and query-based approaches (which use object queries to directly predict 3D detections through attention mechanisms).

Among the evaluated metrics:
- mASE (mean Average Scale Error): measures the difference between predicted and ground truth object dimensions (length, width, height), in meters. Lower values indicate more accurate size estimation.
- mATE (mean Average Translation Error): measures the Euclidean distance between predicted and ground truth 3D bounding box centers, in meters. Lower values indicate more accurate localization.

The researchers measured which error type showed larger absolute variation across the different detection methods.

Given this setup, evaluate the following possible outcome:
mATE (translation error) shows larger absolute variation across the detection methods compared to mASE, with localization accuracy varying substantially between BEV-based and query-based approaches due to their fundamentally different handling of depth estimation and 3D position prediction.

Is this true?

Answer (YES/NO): YES